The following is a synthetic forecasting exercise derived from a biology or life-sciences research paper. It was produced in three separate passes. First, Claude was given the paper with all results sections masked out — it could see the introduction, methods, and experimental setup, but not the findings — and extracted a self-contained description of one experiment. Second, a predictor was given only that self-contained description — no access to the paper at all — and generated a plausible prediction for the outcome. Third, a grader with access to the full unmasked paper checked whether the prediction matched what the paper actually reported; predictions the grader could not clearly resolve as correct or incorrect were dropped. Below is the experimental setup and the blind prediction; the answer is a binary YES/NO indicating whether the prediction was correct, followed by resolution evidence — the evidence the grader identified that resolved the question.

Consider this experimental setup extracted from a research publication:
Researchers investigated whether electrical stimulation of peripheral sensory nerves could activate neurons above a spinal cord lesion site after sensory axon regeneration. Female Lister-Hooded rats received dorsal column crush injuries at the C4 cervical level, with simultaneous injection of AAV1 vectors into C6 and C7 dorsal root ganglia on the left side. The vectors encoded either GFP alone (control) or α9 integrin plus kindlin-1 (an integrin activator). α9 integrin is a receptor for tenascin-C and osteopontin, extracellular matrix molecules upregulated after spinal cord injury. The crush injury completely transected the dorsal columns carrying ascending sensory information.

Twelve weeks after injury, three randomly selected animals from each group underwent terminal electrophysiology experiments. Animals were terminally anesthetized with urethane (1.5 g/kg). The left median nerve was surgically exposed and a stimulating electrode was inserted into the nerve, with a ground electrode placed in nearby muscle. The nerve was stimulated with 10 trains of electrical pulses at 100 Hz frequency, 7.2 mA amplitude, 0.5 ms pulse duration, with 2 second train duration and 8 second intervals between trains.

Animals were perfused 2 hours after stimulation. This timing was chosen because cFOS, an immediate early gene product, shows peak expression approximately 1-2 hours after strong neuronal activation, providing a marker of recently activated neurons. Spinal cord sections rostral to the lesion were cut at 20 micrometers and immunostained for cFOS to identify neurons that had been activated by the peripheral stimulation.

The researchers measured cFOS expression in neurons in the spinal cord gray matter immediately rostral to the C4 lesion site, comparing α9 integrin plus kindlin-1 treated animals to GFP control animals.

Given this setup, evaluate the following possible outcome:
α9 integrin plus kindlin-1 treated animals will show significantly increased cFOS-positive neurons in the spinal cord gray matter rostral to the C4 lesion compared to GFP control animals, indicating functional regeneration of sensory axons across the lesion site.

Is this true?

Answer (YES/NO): YES